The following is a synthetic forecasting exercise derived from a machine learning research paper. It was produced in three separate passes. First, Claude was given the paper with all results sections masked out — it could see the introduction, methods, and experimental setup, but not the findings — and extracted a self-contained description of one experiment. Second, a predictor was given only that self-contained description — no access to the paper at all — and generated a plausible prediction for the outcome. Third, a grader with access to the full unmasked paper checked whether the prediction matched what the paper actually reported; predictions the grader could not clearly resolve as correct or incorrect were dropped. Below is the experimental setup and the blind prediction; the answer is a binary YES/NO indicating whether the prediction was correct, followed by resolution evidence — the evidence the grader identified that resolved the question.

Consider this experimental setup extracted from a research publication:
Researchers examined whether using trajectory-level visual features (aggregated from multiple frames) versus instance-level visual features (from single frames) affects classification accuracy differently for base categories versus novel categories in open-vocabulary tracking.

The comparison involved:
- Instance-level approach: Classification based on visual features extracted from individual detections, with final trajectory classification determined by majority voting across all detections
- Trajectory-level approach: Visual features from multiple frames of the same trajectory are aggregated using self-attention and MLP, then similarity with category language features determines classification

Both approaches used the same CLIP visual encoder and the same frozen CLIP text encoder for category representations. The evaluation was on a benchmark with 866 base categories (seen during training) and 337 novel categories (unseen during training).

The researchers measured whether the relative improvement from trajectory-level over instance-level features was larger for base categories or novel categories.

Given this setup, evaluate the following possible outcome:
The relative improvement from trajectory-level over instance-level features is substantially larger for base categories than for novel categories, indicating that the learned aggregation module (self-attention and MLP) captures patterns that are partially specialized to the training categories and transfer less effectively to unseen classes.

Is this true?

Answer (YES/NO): NO